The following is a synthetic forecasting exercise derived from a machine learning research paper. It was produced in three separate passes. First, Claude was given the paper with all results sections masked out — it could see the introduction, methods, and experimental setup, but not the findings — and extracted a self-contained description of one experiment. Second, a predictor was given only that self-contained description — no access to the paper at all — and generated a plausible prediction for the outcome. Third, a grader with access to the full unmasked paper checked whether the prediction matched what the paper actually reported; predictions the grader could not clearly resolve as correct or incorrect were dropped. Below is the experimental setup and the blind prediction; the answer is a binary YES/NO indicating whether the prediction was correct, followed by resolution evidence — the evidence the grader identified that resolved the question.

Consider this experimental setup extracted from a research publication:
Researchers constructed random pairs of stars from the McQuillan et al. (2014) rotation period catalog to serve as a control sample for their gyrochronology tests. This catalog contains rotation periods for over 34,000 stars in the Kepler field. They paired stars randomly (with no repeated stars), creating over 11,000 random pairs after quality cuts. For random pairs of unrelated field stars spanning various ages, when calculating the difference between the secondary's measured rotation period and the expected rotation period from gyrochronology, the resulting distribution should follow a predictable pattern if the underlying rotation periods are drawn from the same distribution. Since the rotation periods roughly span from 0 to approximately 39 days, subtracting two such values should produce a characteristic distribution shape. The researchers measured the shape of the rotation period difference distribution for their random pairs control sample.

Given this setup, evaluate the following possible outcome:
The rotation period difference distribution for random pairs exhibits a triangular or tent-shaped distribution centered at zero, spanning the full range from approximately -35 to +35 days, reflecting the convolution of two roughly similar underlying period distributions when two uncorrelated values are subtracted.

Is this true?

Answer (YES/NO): YES